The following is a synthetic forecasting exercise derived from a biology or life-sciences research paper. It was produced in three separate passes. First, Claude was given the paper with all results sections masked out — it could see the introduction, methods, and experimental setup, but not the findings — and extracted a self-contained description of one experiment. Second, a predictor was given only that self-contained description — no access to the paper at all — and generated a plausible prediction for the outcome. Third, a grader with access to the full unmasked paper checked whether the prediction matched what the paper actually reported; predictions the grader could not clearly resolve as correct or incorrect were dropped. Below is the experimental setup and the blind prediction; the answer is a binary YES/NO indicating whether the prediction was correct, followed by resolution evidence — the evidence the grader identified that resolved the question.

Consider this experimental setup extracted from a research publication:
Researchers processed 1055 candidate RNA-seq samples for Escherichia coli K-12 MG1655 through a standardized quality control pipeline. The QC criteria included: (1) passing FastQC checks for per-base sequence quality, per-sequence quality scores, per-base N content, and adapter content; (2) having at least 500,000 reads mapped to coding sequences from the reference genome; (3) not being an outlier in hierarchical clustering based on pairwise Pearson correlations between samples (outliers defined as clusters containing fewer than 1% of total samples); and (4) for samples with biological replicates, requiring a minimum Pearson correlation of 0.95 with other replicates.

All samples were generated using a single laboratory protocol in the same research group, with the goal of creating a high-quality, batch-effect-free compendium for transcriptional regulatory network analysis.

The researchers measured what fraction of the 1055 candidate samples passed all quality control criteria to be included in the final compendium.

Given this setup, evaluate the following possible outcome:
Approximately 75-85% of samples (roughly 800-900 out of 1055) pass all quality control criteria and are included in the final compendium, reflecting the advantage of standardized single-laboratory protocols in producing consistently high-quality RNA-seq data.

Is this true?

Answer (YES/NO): NO